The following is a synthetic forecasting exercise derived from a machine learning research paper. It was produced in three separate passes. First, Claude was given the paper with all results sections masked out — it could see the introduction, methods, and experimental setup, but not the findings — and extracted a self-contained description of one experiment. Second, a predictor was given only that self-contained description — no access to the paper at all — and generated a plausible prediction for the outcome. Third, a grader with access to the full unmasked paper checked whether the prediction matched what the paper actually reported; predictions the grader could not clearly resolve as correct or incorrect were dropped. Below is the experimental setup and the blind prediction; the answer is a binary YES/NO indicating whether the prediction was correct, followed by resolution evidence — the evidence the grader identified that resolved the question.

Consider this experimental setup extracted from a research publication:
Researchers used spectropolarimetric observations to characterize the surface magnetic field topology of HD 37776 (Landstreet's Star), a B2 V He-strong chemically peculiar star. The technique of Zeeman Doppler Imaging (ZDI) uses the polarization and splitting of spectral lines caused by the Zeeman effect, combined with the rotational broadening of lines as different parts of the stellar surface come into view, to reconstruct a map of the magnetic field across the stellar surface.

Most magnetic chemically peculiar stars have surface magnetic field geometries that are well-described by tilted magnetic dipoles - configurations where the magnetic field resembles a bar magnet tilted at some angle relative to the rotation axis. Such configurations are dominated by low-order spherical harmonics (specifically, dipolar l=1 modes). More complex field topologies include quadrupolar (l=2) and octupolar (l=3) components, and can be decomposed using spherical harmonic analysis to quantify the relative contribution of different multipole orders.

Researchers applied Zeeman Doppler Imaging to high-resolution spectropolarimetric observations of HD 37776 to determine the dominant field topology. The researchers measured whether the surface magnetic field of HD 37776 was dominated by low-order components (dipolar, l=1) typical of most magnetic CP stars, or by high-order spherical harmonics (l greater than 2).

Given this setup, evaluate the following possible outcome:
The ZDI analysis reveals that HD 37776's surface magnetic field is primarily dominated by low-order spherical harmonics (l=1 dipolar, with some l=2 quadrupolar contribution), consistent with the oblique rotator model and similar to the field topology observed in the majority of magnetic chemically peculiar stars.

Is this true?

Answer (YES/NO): NO